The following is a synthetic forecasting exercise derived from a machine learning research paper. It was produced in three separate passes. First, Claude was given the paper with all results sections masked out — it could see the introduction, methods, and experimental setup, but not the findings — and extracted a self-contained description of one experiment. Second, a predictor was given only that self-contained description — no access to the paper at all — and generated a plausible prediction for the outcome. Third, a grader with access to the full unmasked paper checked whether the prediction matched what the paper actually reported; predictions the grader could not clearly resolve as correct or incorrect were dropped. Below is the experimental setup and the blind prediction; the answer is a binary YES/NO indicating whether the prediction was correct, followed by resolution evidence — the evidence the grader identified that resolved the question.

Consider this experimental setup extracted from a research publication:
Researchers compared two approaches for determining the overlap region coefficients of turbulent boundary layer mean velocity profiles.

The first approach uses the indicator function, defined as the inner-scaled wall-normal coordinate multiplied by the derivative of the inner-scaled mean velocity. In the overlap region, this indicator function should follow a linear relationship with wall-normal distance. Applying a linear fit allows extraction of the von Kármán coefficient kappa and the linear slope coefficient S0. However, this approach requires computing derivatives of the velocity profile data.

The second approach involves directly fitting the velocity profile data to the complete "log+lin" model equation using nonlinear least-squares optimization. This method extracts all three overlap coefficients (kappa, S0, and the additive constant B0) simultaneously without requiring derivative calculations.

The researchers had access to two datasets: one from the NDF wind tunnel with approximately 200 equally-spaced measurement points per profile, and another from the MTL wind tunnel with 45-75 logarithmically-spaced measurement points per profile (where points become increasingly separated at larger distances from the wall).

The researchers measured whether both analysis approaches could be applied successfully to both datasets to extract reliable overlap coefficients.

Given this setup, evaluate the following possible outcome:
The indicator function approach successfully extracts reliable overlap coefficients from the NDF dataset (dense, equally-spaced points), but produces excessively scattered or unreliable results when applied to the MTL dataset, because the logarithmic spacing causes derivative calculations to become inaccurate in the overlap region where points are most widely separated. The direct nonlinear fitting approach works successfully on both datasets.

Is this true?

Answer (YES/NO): YES